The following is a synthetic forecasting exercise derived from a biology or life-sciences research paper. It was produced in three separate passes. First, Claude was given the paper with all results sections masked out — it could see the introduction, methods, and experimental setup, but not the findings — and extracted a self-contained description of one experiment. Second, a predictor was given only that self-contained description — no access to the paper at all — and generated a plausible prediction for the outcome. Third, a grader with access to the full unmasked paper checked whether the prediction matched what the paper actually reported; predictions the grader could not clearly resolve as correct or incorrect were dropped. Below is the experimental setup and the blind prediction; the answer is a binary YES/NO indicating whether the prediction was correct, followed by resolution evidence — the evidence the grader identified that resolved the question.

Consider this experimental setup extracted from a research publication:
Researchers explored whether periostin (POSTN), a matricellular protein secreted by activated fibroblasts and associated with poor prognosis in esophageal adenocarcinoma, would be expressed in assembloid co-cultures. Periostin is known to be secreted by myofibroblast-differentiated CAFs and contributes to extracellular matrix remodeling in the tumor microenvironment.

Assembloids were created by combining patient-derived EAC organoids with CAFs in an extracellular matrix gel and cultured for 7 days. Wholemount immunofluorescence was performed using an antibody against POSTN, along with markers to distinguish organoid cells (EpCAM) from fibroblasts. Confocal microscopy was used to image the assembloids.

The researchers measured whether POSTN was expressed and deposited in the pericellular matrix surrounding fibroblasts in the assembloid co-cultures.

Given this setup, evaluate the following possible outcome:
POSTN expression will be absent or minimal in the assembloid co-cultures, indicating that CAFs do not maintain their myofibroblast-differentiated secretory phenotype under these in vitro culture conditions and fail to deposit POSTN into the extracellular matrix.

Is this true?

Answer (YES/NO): NO